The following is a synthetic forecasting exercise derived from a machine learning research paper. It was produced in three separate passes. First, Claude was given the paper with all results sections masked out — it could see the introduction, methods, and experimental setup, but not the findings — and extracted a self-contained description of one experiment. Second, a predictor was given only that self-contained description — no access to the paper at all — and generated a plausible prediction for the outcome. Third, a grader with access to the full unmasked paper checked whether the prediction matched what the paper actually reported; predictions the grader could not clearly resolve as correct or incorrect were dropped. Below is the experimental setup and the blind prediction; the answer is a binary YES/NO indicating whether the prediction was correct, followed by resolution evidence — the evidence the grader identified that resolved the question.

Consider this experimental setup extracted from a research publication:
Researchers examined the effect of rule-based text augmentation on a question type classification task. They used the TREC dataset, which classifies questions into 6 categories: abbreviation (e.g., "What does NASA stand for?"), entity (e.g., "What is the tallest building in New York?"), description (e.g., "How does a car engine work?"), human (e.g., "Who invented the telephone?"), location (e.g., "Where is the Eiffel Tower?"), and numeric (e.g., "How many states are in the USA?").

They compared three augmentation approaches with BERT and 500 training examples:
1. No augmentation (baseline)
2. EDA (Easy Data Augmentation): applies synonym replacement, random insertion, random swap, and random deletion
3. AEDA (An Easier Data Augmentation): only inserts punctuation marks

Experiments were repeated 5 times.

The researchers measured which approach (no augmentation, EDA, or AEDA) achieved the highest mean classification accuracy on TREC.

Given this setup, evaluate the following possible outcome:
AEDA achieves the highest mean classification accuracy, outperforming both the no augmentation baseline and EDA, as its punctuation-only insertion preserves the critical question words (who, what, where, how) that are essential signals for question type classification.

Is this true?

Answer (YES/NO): NO